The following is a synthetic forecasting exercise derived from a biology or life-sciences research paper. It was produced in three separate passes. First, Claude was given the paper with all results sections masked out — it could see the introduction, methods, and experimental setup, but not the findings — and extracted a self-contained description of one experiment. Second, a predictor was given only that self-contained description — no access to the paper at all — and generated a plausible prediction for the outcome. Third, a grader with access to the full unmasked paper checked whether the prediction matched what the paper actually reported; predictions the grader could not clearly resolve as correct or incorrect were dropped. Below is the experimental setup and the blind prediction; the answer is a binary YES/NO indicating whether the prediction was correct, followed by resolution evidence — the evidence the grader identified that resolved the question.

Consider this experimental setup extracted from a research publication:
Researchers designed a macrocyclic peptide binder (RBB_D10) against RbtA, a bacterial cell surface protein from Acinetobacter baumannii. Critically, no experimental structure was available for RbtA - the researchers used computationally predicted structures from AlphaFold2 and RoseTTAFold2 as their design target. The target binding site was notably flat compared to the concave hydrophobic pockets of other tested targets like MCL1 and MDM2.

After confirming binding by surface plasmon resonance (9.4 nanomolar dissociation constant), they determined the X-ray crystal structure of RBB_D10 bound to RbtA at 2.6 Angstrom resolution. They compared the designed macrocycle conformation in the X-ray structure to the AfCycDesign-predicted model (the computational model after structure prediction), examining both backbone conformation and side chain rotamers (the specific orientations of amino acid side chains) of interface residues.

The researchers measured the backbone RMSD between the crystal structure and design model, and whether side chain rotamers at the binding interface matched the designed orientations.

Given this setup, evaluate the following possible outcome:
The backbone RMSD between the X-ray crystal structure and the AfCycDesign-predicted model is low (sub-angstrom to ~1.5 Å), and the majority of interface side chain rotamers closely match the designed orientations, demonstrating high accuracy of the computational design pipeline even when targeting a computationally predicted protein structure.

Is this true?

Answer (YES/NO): YES